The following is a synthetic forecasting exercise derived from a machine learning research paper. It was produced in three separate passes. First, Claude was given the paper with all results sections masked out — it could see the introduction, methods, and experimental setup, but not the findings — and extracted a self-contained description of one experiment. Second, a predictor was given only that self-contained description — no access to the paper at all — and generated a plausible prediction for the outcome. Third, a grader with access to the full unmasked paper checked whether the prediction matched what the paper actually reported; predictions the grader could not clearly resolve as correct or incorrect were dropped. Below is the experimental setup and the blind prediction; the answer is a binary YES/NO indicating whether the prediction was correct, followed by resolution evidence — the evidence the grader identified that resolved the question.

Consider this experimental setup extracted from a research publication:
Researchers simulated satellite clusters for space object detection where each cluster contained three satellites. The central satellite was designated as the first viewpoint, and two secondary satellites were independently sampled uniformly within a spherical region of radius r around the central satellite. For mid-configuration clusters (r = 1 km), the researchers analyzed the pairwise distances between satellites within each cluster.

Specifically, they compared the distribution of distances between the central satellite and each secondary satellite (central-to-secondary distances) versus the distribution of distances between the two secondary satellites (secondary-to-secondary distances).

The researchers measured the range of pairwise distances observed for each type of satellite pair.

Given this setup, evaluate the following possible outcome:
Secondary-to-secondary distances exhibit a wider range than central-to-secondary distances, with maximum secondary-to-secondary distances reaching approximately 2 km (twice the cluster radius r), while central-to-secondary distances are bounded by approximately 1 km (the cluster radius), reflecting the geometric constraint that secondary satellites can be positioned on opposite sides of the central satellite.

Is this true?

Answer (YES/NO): YES